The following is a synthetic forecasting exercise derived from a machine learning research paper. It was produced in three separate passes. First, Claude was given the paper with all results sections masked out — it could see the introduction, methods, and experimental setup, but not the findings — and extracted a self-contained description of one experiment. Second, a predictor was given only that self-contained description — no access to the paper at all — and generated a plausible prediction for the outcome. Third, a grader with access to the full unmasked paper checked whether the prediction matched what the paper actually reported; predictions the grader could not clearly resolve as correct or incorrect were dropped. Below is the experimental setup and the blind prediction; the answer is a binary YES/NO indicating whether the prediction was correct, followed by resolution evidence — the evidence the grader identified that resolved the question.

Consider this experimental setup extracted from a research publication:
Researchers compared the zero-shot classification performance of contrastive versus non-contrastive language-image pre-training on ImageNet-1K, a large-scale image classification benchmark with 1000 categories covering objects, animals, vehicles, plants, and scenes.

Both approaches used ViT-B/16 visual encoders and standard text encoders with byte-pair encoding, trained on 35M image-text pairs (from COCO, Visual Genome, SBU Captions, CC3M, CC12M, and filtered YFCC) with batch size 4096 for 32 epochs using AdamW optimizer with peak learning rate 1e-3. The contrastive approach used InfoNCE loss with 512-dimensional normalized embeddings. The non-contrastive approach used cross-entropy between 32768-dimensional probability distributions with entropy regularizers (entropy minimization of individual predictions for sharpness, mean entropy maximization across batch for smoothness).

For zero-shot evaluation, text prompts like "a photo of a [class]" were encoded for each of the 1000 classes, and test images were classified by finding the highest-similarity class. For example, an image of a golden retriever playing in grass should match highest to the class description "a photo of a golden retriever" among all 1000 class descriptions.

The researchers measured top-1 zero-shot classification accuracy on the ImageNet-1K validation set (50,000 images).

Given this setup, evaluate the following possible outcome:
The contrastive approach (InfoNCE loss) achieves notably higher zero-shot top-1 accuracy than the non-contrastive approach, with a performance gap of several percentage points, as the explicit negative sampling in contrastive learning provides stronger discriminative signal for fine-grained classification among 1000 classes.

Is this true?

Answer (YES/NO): YES